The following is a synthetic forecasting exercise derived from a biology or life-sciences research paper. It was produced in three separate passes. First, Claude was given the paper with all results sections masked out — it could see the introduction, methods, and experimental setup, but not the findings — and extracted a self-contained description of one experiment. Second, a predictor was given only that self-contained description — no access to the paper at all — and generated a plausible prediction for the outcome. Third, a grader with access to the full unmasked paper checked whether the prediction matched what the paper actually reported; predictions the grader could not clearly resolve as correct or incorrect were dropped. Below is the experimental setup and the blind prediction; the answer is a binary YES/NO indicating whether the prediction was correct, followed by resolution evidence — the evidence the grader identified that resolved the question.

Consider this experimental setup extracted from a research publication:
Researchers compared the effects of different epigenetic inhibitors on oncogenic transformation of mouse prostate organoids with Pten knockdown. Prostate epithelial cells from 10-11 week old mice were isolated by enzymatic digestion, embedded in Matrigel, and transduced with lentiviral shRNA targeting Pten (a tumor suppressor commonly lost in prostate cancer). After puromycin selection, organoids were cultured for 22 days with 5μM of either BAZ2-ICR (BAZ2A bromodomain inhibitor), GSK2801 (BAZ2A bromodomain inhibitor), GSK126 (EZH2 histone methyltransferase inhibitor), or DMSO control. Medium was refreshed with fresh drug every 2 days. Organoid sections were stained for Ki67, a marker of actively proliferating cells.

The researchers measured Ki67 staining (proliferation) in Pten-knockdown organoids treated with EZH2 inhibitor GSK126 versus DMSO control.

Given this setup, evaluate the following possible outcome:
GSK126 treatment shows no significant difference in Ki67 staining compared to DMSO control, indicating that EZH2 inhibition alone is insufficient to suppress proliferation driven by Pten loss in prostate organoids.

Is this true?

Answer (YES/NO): YES